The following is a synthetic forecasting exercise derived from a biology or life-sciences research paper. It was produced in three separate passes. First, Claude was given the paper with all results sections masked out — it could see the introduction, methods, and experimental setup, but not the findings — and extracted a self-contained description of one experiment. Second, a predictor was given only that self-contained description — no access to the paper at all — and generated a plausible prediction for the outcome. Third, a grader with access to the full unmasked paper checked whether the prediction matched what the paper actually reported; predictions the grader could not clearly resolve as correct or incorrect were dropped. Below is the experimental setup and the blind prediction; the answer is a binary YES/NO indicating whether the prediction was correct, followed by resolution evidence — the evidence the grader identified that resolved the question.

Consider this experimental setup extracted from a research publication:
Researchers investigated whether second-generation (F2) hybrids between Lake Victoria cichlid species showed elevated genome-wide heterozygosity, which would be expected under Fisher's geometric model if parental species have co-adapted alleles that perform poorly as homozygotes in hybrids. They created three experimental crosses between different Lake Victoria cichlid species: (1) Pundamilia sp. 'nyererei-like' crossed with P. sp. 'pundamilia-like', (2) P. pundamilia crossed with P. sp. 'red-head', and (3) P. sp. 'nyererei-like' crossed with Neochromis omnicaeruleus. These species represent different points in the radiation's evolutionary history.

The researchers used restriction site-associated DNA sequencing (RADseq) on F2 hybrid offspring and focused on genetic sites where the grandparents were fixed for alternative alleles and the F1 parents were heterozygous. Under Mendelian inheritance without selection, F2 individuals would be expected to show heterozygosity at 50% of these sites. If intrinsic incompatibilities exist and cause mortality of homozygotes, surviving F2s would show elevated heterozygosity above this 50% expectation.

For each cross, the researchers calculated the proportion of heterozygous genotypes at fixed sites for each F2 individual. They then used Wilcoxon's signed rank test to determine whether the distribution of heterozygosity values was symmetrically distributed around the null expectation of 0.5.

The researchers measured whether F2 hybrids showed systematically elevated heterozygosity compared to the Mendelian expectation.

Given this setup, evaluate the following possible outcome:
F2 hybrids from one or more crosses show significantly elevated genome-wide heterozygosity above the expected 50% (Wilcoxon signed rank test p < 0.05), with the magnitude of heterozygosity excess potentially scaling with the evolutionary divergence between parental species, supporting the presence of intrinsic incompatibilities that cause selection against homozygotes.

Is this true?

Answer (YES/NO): NO